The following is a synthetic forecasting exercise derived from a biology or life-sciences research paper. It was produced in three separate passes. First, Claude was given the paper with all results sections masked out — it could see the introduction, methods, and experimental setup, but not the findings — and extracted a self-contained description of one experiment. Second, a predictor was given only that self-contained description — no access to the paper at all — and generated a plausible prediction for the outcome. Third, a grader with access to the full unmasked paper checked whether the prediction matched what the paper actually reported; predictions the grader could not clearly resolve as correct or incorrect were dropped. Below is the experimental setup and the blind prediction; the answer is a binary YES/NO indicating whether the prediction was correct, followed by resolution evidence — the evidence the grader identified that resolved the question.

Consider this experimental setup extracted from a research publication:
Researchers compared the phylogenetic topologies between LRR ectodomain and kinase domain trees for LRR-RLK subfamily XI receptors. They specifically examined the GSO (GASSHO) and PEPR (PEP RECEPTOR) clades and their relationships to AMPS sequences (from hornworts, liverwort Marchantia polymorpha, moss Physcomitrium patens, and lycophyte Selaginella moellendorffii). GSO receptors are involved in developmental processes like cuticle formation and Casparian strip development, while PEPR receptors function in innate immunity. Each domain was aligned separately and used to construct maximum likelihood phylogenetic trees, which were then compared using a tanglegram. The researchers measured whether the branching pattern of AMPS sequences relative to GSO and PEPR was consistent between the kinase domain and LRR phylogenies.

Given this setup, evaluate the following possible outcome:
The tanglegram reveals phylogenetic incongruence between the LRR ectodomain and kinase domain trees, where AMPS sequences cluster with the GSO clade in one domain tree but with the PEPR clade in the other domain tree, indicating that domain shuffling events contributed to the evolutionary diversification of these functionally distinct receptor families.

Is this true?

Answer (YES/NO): NO